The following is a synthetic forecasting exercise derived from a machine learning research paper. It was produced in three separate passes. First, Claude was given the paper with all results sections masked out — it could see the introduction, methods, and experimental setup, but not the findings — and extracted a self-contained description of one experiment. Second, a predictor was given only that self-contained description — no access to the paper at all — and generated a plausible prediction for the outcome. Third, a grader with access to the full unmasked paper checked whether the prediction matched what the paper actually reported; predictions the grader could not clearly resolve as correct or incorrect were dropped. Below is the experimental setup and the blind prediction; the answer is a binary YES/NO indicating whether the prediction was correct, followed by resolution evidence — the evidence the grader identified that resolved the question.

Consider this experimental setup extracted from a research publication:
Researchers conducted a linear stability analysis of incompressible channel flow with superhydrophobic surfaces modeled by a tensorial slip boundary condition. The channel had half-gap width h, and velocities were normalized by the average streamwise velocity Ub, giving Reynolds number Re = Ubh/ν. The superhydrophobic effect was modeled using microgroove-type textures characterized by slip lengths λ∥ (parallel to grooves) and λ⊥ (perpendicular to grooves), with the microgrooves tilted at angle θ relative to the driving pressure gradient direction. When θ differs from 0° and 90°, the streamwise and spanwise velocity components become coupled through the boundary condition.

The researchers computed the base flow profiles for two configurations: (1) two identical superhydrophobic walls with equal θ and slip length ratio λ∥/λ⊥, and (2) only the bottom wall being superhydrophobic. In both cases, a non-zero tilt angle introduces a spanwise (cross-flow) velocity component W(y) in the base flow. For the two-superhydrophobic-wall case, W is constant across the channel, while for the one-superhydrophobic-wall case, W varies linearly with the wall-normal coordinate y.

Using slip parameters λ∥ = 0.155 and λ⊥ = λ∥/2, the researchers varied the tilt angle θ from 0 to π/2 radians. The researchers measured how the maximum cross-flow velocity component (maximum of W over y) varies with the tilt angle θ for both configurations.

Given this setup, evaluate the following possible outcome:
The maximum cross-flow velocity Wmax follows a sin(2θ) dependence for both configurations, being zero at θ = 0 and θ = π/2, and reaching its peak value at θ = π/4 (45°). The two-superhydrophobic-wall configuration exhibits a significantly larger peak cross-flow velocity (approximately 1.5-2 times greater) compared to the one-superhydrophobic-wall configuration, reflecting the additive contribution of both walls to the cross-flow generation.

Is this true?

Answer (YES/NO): NO